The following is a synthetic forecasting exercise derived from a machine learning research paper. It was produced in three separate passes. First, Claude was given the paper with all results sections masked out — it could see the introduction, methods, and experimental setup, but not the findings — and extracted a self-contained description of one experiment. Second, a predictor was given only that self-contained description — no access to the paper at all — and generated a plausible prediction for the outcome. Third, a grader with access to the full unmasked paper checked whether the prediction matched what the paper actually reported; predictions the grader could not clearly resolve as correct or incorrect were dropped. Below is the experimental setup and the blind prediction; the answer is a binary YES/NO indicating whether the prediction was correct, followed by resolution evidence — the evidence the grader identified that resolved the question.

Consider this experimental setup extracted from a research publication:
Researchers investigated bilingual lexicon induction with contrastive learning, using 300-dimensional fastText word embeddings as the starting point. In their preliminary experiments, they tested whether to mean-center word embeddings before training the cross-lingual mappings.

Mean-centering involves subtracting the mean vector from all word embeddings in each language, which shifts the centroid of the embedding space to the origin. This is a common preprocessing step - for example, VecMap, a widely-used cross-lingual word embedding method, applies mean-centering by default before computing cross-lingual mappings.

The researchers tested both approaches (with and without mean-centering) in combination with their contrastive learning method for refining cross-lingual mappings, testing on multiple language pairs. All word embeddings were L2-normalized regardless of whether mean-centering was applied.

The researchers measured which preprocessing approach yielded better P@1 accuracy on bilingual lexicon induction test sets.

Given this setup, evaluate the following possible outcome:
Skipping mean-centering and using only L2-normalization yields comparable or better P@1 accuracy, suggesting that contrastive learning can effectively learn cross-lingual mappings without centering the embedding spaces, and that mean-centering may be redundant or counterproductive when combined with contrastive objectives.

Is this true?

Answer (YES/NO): YES